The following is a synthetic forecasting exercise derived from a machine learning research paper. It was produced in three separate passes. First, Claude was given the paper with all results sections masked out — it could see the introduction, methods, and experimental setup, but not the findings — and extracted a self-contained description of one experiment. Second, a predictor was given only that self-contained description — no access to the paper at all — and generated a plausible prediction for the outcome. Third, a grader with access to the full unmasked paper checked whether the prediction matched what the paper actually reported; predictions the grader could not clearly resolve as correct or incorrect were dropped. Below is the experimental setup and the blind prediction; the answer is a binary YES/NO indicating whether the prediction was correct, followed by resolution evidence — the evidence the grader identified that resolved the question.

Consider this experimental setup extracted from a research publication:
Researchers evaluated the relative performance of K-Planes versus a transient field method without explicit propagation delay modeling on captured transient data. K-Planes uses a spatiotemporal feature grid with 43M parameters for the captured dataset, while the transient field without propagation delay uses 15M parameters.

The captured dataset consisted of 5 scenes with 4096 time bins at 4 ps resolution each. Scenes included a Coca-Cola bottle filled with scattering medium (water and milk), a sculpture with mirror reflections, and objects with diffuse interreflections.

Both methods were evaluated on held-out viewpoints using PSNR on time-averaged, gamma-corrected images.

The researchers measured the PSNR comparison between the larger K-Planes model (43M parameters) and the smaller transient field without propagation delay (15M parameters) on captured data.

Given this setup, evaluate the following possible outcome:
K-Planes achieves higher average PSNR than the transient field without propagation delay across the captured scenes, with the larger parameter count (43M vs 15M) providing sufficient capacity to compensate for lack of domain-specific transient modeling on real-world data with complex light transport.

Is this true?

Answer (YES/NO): YES